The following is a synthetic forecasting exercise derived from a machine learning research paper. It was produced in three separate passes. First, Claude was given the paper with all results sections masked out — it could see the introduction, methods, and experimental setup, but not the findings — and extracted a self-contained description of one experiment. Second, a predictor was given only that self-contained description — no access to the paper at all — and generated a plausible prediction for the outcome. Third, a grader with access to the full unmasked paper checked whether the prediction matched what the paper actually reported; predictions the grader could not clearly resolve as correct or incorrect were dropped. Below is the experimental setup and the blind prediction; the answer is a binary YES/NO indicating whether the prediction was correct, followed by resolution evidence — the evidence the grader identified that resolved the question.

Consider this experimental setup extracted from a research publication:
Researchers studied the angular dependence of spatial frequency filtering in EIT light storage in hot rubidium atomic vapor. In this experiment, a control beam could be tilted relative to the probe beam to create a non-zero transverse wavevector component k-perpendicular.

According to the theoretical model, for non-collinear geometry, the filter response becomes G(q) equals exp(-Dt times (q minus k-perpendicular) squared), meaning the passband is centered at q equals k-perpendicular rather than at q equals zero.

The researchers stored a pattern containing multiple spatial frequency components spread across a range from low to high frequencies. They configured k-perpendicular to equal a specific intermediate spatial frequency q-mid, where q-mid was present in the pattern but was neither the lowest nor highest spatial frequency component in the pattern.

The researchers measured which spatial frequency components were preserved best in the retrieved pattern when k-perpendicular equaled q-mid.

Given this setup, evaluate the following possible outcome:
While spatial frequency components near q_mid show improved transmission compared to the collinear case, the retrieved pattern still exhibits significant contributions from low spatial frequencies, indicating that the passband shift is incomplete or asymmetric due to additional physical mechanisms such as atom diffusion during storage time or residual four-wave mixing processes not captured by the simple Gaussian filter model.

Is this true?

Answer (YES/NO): NO